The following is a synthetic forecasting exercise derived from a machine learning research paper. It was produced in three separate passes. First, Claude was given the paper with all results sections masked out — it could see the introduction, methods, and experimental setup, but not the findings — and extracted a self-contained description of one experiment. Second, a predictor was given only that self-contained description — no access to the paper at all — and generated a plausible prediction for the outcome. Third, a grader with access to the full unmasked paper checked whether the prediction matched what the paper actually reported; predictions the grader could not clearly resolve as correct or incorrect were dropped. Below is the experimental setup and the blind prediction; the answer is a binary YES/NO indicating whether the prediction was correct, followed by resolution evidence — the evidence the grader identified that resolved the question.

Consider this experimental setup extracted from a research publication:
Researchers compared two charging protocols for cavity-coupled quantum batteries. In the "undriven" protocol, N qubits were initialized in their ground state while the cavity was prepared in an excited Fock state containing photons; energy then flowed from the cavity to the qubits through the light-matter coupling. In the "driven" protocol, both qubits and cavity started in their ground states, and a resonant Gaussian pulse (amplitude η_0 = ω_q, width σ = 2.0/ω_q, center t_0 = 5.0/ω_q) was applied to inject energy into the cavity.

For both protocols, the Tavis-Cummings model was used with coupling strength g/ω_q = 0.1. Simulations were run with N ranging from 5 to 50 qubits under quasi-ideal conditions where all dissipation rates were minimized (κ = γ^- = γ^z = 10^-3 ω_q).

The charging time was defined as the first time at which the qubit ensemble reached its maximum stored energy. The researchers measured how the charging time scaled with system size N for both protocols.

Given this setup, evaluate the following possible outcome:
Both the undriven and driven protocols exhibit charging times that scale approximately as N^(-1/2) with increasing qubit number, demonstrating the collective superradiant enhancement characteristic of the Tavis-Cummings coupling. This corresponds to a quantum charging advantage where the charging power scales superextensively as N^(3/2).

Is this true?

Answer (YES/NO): YES